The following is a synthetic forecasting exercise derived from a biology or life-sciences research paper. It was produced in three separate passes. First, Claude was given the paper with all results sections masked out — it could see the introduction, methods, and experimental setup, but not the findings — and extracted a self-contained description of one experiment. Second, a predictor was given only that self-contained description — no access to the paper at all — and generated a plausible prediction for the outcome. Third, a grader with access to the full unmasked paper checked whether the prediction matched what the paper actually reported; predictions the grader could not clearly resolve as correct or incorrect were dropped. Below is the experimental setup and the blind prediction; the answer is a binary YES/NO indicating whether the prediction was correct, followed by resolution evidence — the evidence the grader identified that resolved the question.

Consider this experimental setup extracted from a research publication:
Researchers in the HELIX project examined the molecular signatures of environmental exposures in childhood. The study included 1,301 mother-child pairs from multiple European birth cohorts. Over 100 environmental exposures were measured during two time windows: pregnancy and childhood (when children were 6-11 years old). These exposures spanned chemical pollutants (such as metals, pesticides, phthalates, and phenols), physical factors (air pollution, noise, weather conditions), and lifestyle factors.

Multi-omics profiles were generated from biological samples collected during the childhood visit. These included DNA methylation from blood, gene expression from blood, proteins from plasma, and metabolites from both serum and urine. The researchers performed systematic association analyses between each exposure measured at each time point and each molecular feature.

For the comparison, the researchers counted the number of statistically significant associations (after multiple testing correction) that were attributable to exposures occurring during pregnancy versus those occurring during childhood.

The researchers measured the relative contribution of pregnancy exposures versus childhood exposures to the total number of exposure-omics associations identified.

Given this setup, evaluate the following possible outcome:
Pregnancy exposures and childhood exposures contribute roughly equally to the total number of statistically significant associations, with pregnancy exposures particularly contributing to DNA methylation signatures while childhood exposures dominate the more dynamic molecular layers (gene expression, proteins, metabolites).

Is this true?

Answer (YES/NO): NO